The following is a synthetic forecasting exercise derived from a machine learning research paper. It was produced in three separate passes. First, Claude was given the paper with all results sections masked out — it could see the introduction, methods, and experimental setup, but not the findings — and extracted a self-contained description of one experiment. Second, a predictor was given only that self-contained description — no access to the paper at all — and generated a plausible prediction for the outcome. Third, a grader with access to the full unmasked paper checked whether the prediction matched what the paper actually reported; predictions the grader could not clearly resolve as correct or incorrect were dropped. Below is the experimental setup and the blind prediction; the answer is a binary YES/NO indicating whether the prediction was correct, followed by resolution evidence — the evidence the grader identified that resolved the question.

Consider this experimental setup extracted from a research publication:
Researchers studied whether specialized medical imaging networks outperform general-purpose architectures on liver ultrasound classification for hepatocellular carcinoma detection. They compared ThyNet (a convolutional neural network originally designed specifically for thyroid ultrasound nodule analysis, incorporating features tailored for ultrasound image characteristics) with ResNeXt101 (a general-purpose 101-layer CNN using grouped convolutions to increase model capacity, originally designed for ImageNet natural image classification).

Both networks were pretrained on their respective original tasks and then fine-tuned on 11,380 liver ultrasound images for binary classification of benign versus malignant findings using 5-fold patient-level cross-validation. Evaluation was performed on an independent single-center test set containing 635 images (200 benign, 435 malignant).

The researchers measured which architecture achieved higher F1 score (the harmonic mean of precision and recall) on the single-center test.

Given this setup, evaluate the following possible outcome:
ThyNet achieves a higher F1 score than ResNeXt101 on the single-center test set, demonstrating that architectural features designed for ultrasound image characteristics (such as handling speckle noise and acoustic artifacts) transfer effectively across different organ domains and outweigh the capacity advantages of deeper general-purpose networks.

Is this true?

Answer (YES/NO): NO